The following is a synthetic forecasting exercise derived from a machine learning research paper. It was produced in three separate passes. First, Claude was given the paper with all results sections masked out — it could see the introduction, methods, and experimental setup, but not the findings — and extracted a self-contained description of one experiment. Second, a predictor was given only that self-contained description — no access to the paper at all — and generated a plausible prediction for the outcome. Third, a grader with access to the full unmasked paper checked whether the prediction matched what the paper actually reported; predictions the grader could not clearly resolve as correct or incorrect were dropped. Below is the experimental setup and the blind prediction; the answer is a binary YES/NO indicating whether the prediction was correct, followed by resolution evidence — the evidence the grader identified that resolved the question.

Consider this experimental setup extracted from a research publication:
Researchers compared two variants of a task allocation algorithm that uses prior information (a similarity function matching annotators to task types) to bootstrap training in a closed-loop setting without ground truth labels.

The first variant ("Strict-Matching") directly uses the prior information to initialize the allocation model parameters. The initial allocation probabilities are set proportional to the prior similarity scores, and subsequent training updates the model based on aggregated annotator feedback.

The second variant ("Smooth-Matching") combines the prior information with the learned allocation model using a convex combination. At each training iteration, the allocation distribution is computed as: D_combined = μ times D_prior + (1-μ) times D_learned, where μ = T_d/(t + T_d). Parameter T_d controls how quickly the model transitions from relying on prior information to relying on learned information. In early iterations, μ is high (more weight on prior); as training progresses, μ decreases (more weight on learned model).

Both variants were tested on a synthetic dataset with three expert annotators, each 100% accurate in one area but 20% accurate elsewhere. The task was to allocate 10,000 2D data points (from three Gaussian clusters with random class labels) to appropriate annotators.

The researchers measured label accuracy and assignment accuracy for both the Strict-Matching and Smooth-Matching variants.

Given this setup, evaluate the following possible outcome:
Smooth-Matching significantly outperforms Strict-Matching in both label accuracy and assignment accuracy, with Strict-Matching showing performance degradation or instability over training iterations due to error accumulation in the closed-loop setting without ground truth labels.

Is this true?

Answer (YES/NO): NO